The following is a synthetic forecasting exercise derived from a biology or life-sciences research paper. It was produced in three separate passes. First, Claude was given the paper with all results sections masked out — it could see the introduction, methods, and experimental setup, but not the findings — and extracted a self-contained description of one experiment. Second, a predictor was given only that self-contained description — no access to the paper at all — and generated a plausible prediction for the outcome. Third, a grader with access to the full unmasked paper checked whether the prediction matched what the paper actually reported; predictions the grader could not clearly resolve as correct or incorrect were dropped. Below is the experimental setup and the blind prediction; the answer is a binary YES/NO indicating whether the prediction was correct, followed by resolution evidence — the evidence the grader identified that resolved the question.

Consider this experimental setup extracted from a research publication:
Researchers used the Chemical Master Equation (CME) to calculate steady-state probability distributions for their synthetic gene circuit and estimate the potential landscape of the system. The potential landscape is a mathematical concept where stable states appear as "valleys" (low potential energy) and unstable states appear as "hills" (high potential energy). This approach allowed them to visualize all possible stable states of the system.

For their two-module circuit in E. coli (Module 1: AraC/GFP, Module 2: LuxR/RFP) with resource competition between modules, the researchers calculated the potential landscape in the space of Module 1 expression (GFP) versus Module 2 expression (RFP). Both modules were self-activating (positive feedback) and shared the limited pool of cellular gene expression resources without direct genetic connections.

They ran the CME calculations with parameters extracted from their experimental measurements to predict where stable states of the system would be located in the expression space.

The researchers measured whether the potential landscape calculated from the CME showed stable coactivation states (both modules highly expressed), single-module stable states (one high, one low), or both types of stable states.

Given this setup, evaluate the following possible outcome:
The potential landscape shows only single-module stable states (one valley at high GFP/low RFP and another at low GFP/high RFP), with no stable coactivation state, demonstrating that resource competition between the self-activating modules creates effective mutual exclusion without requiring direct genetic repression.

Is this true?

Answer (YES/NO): NO